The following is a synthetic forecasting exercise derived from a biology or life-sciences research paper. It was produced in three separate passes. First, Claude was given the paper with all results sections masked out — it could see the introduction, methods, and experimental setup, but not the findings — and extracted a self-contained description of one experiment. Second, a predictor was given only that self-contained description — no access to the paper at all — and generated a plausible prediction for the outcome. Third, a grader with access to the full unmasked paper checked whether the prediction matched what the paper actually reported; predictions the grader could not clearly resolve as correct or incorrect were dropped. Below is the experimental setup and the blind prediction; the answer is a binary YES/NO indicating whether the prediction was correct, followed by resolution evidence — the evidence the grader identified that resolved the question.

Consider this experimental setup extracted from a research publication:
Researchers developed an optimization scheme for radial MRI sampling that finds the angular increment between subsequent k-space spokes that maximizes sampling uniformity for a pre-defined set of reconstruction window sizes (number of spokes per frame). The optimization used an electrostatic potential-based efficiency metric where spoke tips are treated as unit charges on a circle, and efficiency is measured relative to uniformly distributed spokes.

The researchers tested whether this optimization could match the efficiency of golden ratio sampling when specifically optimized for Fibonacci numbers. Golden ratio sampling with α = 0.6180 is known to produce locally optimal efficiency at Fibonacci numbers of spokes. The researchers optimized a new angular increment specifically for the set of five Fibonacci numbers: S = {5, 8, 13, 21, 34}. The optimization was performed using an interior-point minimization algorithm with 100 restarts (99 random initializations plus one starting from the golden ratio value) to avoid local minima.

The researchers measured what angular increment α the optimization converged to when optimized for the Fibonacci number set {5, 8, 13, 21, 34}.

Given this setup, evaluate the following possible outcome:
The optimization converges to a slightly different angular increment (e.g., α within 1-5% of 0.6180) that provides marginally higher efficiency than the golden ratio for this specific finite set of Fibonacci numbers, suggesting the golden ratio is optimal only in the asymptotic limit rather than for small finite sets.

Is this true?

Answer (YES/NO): YES